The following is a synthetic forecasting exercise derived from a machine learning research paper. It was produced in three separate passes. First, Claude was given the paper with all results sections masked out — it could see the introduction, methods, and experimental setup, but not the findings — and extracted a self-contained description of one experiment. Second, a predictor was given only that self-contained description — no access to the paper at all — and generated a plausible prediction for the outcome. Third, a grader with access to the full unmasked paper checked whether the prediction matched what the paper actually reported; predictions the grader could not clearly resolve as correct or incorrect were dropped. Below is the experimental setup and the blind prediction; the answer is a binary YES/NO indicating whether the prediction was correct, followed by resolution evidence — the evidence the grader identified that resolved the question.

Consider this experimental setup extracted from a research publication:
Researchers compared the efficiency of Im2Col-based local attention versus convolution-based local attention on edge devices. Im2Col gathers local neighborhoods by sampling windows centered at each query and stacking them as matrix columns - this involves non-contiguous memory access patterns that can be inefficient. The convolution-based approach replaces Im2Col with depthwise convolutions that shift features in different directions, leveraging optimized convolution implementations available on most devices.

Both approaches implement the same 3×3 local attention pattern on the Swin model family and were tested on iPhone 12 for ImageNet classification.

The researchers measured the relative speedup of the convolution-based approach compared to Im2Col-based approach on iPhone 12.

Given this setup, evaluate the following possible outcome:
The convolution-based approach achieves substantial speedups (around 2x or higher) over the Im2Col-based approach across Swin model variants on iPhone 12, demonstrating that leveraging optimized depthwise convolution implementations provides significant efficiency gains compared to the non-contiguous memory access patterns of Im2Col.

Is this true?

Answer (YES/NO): YES